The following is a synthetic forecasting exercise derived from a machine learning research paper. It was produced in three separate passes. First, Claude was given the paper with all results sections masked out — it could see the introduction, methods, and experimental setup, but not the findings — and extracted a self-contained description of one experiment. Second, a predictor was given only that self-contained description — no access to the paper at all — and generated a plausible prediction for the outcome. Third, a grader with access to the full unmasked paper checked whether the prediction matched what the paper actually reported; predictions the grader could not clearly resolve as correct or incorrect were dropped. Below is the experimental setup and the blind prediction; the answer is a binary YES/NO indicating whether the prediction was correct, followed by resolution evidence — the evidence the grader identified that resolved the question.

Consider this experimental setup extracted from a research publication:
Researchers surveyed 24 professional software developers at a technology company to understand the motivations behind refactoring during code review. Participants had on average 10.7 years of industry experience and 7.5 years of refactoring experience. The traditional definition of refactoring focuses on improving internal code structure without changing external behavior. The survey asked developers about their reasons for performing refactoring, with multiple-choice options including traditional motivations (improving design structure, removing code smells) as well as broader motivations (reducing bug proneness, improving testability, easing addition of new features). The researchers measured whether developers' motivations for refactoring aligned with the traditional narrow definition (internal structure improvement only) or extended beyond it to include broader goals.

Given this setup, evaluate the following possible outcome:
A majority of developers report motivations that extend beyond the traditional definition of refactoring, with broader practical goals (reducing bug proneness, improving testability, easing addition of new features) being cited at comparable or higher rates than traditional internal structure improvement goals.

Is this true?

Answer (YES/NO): YES